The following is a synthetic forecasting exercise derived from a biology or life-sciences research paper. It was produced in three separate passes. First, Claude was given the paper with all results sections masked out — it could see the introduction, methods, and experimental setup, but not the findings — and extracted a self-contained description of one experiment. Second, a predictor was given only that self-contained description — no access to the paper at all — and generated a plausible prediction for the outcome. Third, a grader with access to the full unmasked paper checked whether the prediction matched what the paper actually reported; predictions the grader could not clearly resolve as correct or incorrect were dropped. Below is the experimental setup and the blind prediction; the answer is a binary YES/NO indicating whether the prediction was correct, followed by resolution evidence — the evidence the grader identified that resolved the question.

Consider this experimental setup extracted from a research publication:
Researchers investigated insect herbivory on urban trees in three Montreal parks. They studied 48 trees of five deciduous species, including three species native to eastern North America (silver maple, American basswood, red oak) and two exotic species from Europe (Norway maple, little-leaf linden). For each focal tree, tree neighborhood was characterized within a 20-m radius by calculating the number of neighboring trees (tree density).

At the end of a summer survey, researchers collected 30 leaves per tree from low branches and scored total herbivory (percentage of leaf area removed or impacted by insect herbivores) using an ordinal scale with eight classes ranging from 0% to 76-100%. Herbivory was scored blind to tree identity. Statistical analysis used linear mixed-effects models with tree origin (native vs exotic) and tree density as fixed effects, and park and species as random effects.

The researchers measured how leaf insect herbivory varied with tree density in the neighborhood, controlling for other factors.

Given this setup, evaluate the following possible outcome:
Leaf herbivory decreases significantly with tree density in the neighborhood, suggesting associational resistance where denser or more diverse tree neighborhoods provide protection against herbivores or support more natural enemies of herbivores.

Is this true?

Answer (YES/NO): NO